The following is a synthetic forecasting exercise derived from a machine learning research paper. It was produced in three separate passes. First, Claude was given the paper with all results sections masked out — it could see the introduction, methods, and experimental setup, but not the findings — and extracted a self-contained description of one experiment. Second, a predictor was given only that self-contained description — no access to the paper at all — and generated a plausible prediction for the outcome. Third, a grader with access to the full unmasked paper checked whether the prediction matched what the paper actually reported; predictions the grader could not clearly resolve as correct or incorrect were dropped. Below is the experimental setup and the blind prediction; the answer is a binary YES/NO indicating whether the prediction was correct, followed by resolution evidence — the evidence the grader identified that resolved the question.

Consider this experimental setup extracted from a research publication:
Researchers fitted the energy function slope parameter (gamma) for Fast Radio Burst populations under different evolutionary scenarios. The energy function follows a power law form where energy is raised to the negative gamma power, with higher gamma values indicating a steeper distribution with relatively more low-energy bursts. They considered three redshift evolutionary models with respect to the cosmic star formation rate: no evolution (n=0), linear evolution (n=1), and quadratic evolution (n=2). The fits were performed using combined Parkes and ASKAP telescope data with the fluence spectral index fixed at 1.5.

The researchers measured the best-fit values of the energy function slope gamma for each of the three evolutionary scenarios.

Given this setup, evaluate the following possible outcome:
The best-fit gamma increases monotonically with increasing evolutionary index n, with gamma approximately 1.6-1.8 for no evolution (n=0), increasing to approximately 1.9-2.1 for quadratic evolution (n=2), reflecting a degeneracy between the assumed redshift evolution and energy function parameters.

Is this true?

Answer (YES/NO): NO